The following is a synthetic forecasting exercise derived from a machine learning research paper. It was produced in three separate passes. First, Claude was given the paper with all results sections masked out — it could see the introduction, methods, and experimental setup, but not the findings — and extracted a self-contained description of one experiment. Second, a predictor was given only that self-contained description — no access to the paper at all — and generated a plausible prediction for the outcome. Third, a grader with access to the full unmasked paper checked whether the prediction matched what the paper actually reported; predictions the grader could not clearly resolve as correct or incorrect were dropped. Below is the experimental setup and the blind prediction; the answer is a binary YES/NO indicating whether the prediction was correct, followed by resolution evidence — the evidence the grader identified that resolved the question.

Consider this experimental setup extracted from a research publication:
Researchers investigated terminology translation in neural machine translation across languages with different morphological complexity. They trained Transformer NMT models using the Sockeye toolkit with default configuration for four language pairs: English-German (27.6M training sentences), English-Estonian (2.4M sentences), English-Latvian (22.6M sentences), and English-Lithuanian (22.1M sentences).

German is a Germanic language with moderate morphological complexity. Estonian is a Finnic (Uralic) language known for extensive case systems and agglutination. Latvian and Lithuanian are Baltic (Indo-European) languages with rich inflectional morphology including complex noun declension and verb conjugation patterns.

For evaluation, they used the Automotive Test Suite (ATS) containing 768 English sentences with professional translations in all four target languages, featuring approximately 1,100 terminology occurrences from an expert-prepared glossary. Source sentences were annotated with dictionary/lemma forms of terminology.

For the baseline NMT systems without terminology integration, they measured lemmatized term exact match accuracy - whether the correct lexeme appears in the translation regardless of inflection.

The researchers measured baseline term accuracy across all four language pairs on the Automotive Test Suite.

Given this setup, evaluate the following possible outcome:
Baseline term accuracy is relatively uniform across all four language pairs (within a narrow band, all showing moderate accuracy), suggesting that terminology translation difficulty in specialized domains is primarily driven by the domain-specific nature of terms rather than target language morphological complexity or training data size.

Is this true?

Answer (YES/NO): NO